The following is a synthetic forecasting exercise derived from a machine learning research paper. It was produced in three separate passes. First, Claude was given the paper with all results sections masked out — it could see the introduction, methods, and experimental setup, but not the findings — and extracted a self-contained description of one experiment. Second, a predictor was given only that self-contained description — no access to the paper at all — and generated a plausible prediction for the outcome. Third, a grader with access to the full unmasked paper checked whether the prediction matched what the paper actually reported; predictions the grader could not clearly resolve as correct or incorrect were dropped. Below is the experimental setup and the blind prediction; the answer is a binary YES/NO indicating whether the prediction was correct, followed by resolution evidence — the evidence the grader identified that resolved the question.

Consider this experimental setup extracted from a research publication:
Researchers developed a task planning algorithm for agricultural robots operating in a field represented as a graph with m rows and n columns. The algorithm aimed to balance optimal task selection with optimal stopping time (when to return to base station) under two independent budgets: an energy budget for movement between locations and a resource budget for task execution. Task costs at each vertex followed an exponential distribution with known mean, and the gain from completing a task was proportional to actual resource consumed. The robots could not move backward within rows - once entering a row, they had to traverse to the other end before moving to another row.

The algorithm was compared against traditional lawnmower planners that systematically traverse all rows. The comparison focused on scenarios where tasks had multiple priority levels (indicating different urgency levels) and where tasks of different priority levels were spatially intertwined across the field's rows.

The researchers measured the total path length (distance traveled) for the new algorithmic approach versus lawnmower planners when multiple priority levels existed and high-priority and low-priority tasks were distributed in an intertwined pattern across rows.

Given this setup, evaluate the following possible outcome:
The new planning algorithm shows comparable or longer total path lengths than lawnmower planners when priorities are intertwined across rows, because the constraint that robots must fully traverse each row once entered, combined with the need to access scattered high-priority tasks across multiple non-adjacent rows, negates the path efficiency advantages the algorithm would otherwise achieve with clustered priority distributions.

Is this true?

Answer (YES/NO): YES